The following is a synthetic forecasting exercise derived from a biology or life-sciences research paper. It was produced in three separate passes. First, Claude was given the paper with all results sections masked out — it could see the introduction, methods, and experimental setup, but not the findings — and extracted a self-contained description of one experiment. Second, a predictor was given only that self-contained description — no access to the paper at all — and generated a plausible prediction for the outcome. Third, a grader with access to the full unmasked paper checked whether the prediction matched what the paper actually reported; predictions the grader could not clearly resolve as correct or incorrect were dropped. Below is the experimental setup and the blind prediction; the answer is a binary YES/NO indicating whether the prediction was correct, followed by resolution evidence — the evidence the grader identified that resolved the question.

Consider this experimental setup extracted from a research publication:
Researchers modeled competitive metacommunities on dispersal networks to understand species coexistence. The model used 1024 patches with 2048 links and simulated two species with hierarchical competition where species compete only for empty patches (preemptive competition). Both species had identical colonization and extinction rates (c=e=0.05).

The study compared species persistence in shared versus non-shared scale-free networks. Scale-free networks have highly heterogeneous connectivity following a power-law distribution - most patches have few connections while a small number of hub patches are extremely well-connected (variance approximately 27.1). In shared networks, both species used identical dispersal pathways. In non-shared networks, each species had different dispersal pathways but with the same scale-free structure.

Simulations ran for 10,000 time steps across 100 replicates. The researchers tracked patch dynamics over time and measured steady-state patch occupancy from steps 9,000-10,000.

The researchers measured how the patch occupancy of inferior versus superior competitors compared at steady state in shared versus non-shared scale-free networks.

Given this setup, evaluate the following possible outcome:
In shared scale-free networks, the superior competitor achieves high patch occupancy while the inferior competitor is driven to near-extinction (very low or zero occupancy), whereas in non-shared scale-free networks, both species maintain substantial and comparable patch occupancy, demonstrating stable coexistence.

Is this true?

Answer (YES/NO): YES